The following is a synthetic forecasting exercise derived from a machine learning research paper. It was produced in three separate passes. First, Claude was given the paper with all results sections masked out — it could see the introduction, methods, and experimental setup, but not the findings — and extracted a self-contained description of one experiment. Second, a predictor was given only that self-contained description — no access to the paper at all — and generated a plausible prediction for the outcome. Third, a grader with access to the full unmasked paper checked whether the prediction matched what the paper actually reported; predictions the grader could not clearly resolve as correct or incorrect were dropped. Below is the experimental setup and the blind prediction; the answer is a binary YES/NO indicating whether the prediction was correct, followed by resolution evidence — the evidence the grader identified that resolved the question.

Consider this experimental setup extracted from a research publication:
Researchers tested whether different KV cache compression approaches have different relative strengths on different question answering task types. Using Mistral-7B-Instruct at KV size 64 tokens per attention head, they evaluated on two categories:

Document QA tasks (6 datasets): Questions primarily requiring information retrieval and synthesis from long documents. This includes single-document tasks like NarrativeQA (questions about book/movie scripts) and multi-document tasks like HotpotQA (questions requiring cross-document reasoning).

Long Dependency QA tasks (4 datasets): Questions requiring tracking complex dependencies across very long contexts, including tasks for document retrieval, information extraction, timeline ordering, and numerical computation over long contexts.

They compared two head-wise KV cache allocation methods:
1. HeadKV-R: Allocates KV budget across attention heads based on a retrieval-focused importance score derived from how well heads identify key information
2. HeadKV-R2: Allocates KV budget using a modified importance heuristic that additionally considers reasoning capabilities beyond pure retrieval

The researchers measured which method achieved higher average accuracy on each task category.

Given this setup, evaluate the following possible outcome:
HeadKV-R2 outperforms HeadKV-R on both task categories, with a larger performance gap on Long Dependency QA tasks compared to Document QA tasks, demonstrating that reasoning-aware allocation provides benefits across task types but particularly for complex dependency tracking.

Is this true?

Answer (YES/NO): YES